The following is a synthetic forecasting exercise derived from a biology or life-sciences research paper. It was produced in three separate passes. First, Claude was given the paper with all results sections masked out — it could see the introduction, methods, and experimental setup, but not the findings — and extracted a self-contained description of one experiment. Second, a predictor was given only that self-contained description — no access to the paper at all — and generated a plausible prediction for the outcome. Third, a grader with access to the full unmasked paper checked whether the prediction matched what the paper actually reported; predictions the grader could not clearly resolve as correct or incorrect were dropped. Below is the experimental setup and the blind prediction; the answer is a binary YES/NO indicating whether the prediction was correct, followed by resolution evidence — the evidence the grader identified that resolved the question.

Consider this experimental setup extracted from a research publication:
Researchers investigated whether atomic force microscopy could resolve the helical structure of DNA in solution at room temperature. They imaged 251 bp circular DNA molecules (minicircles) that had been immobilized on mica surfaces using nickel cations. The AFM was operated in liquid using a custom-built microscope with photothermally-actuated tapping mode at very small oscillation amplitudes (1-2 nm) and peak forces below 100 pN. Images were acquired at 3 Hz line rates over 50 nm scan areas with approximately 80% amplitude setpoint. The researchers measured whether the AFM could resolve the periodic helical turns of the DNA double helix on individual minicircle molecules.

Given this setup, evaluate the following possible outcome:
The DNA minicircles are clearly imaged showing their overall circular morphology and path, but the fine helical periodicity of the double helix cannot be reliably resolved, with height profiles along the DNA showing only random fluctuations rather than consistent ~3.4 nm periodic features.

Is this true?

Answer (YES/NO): NO